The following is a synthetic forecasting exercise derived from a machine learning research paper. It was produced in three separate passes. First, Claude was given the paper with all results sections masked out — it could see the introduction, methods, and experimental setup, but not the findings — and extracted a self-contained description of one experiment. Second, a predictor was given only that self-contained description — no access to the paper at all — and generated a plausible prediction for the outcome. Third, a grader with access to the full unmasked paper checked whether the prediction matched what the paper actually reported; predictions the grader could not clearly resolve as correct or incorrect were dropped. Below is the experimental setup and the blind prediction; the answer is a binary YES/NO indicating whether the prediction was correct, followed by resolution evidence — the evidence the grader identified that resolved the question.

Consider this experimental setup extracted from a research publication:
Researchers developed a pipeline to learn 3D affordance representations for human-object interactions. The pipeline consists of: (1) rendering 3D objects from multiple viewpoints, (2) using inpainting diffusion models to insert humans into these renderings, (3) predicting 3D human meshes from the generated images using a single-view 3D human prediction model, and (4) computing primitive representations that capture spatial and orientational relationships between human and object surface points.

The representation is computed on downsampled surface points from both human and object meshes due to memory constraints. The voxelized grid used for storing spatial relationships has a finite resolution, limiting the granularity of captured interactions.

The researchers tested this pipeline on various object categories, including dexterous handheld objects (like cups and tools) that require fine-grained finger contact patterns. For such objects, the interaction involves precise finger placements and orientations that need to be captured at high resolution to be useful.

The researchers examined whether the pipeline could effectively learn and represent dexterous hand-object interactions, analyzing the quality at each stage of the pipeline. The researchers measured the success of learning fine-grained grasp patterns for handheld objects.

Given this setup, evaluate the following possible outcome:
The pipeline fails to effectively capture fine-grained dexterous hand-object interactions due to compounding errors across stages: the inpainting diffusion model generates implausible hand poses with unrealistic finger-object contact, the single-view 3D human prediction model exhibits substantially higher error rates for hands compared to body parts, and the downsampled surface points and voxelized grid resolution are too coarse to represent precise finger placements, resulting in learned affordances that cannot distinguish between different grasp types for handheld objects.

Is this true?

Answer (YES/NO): NO